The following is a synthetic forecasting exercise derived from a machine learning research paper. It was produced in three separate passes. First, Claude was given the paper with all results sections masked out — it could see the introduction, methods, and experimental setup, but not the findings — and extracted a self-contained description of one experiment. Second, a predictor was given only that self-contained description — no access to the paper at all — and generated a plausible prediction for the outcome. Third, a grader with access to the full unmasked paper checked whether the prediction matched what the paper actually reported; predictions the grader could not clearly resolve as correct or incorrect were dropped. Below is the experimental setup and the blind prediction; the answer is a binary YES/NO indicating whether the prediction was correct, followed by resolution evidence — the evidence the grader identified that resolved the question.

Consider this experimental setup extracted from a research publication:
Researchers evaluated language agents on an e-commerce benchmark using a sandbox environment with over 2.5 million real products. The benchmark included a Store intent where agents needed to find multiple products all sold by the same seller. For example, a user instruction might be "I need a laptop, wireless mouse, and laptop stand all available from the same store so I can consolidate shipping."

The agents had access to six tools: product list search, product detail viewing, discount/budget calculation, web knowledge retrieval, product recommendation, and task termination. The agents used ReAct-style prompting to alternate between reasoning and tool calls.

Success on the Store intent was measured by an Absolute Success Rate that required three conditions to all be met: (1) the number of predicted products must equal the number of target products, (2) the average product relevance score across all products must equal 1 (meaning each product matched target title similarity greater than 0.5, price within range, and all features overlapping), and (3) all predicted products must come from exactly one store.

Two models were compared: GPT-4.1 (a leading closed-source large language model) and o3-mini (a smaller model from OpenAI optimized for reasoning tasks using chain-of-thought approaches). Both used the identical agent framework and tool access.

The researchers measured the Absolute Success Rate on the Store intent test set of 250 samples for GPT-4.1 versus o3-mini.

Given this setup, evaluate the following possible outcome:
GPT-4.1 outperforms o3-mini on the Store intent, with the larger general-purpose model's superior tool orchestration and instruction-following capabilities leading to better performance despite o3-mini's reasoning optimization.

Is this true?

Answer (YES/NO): YES